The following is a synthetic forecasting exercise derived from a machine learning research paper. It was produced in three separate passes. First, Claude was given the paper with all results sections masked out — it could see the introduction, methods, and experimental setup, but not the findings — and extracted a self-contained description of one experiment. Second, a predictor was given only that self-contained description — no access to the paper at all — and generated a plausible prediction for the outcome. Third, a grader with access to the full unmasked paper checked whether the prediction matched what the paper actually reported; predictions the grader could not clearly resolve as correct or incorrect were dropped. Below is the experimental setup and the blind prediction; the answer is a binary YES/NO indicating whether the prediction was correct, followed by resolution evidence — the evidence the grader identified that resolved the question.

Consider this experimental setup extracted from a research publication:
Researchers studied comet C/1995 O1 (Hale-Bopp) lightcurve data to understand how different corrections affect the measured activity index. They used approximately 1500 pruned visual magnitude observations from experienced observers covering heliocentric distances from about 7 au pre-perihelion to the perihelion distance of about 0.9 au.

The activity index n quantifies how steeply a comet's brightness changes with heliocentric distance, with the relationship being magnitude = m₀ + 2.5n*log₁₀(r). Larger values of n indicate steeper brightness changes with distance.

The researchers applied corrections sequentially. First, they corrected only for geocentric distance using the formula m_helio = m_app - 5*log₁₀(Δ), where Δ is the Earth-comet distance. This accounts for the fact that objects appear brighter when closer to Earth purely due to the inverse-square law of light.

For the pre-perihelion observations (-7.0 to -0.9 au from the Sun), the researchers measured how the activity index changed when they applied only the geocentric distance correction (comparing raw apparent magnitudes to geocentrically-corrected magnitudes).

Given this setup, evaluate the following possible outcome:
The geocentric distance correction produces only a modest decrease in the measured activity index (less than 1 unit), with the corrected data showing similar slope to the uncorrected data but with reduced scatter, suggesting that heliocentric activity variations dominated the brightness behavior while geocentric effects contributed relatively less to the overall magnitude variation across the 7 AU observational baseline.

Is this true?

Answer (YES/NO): NO